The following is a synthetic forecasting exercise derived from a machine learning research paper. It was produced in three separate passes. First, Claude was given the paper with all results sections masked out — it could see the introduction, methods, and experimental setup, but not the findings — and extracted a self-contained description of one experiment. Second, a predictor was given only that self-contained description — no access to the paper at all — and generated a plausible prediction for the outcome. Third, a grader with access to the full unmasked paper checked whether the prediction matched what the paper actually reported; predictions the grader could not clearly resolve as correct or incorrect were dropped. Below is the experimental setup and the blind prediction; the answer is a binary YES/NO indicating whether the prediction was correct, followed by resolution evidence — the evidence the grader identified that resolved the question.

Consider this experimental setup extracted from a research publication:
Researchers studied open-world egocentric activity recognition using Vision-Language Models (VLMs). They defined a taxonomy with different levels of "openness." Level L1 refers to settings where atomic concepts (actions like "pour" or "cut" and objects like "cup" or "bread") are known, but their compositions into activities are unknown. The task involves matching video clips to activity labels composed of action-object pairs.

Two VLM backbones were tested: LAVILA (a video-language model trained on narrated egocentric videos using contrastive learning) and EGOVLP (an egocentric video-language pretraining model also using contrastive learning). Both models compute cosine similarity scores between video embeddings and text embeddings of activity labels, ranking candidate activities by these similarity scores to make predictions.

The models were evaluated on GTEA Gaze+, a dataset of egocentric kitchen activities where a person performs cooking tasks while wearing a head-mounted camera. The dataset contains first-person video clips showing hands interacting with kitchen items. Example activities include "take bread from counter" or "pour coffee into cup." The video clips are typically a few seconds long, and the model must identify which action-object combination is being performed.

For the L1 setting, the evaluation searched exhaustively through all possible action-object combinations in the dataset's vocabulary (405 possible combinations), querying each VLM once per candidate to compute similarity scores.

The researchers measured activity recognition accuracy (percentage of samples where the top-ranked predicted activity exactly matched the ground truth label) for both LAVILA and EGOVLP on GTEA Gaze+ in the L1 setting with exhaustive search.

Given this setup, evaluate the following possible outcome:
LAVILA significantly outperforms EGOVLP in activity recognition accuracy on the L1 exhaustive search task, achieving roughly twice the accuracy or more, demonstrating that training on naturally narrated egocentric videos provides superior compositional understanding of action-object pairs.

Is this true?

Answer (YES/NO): NO